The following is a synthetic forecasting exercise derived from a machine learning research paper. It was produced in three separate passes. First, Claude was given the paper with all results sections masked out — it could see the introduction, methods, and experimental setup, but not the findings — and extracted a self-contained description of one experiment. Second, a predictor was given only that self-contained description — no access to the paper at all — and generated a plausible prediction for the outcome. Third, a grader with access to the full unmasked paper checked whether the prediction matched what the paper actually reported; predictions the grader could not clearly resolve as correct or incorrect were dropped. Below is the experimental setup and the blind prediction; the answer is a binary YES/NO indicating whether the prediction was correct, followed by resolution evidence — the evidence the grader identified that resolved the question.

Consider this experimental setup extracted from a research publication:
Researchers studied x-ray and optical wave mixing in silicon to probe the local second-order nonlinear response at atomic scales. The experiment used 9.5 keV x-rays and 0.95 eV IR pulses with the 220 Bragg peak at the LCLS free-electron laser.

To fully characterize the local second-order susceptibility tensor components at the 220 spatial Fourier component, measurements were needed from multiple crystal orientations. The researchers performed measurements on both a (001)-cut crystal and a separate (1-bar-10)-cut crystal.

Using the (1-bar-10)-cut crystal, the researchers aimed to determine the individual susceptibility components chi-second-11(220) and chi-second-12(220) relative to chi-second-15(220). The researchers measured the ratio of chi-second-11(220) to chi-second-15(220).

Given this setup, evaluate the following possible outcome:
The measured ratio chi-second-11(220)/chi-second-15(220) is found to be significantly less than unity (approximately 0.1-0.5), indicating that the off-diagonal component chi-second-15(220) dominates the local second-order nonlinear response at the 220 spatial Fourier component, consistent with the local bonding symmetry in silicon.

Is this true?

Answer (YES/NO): NO